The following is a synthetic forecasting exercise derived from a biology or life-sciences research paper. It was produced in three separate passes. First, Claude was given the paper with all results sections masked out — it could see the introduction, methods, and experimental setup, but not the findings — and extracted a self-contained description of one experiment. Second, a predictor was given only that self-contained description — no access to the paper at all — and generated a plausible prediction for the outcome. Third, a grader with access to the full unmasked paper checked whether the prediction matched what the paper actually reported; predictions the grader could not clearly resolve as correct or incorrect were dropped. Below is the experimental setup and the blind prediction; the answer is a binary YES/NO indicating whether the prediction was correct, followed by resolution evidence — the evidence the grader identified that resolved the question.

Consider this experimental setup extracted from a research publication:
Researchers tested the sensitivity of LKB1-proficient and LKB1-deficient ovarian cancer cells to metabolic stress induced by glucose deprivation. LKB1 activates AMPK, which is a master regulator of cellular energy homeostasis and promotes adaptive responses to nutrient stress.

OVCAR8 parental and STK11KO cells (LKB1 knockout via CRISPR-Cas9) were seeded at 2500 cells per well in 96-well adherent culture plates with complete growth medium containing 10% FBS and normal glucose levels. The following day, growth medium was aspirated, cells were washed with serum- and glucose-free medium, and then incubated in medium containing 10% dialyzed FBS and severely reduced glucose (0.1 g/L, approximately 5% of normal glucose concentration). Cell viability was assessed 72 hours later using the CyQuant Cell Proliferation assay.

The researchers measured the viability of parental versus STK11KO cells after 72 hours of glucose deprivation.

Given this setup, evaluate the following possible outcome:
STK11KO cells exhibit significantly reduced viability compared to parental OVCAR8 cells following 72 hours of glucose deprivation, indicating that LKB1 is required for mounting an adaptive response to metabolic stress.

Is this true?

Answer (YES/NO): NO